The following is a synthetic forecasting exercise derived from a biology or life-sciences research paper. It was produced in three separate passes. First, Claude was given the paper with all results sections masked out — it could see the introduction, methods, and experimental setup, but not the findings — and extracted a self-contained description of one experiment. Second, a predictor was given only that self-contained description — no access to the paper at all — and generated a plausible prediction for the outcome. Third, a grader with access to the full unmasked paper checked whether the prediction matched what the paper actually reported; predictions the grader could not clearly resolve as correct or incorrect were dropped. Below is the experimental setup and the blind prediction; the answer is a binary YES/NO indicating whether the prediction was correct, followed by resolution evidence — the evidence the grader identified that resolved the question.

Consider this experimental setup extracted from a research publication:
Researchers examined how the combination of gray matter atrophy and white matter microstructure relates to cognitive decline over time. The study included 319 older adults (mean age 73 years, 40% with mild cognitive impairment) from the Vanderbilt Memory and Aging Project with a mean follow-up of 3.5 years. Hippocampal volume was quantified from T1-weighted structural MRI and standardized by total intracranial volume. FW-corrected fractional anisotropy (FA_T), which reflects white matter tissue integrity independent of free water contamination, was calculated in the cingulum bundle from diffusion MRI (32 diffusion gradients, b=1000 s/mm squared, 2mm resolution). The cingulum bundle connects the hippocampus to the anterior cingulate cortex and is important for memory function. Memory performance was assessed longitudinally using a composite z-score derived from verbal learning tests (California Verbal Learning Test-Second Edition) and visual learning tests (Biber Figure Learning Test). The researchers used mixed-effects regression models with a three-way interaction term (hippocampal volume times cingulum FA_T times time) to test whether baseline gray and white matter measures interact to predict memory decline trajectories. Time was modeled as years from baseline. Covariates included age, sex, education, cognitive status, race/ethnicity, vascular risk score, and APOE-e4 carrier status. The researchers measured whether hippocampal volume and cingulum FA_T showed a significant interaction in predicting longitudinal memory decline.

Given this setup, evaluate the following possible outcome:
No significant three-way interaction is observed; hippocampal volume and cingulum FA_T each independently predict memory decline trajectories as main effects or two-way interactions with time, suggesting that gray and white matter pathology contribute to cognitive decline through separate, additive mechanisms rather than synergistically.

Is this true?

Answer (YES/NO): NO